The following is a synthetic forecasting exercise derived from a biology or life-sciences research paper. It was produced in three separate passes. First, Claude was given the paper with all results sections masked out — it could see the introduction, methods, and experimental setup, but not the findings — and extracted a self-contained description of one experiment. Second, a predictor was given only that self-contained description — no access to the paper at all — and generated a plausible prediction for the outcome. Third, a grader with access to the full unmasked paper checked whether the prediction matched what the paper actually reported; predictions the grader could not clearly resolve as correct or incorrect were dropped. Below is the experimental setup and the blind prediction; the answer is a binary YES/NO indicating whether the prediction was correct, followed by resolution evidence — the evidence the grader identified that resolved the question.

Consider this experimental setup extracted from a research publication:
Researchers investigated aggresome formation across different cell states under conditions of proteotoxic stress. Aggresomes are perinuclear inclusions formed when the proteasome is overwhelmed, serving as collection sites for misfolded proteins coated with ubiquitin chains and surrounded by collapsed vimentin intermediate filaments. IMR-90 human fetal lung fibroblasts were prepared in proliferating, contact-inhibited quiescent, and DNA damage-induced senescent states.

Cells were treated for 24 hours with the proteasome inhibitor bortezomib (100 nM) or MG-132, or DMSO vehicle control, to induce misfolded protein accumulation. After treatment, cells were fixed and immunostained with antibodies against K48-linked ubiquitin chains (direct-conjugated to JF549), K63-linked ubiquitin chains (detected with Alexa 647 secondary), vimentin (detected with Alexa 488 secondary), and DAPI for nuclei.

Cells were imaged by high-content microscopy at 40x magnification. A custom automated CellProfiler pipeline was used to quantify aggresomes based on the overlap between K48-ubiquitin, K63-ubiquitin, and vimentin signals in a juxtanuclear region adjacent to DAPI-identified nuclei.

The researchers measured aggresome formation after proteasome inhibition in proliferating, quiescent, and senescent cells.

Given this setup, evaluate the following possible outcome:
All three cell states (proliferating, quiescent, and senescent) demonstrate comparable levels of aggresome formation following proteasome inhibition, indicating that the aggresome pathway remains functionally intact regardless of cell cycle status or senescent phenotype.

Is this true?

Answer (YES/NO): NO